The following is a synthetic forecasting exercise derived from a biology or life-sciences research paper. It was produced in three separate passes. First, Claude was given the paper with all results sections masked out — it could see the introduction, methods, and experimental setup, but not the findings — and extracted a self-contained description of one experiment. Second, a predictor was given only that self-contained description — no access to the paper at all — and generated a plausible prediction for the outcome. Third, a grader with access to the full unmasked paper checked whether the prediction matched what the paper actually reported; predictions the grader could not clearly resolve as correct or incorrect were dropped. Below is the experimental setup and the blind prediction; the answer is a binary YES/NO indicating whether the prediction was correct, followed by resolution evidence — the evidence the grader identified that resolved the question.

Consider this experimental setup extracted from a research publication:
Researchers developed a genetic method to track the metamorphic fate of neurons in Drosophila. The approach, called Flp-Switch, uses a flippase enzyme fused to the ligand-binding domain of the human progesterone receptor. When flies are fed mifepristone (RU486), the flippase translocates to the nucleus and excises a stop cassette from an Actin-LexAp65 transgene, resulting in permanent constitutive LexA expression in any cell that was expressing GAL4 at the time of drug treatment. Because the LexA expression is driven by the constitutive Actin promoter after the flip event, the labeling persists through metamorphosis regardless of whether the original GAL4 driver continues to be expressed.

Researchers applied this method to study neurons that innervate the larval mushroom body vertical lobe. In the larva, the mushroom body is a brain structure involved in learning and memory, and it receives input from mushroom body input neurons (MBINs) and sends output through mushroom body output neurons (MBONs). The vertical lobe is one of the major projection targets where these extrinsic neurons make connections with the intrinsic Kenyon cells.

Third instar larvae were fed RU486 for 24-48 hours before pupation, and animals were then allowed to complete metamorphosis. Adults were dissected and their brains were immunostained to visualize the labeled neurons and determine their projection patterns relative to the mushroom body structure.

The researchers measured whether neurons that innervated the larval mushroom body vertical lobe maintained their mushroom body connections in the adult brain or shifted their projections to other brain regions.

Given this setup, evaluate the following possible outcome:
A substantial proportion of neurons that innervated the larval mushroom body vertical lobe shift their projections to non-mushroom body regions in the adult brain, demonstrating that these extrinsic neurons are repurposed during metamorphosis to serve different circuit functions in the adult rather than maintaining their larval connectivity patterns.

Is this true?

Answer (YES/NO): YES